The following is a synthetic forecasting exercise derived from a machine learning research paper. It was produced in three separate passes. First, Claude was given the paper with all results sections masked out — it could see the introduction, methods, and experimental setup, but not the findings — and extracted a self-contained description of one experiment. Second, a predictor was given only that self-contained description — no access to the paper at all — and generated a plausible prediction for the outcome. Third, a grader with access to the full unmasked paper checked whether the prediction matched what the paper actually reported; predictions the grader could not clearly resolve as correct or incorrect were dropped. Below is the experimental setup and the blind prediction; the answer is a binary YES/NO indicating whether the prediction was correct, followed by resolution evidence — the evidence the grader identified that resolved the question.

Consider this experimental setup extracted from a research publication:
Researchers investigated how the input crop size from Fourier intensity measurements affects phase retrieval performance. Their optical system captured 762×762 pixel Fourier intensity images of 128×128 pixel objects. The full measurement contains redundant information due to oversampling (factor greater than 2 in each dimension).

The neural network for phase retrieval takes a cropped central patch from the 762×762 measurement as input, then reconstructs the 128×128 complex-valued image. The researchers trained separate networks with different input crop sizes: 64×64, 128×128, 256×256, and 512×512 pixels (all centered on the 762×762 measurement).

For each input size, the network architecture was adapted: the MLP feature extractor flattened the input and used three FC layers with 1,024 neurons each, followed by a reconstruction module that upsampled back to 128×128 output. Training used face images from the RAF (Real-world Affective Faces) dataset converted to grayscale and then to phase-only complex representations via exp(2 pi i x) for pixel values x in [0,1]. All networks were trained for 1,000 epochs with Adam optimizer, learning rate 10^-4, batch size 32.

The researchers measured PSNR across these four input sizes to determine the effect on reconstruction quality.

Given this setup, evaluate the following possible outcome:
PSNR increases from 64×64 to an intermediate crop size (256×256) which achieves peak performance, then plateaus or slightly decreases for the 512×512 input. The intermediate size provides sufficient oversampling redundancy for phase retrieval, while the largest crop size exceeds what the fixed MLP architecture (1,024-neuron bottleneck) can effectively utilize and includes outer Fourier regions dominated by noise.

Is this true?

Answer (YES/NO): NO